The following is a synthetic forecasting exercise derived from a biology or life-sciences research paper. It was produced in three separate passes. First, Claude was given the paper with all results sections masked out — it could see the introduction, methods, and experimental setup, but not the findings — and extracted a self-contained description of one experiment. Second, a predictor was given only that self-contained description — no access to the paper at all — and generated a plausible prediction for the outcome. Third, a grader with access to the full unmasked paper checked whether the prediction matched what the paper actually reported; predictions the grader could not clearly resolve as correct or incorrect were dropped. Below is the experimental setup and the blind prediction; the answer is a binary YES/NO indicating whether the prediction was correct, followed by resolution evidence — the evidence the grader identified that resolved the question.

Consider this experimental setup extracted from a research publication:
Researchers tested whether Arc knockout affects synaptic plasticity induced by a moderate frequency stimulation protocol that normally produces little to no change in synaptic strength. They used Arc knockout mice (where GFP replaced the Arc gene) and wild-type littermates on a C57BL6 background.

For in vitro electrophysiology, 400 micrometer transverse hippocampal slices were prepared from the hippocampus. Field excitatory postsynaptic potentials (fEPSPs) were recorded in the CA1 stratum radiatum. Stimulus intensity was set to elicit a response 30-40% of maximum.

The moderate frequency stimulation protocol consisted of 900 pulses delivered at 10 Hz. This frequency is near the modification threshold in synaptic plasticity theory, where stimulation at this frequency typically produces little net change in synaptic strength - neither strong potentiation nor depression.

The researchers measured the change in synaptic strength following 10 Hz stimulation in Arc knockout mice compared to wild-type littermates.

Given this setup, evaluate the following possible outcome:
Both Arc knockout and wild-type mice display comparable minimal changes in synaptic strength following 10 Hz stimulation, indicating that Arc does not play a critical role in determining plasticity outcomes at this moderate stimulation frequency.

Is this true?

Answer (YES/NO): YES